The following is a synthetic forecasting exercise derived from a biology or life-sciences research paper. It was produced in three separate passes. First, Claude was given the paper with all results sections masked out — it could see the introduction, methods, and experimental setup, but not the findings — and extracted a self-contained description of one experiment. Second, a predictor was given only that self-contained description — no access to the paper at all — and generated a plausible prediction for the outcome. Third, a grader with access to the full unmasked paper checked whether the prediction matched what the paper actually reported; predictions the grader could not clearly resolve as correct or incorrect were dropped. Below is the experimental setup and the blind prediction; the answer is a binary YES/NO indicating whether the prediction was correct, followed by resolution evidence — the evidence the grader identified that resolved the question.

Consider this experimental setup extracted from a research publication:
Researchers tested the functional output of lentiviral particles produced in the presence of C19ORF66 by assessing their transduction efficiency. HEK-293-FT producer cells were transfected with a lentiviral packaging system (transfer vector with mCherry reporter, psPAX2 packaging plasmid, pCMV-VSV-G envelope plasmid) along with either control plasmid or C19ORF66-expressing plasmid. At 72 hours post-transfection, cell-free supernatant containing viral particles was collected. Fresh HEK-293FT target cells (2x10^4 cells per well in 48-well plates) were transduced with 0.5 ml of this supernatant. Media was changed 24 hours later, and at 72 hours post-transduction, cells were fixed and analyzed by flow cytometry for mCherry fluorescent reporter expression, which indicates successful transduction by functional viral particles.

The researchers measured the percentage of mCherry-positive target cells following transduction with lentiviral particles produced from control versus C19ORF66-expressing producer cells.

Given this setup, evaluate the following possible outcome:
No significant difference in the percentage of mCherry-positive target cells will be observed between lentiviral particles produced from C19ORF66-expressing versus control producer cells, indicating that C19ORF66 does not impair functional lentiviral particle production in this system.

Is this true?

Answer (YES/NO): NO